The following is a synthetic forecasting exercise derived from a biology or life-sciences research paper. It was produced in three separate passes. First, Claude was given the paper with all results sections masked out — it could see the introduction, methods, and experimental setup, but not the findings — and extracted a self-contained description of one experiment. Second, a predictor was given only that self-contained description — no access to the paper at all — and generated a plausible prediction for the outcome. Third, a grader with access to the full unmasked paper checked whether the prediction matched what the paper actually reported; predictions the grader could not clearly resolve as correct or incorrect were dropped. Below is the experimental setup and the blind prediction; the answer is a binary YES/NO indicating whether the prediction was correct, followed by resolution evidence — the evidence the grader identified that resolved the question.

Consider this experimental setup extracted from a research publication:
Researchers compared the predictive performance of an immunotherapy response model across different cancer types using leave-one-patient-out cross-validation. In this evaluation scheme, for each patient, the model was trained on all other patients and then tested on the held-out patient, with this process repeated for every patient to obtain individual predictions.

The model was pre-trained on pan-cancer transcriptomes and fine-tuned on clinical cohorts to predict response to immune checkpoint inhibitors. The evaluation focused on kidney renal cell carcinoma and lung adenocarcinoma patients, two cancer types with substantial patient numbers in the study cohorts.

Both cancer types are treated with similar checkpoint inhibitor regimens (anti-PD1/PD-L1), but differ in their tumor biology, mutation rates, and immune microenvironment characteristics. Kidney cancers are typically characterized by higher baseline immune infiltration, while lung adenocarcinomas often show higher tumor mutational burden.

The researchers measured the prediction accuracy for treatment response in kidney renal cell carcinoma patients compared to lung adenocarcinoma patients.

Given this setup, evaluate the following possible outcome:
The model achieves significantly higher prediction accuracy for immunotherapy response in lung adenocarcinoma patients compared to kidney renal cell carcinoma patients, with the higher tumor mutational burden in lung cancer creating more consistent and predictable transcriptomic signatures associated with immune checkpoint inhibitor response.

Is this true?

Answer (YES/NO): NO